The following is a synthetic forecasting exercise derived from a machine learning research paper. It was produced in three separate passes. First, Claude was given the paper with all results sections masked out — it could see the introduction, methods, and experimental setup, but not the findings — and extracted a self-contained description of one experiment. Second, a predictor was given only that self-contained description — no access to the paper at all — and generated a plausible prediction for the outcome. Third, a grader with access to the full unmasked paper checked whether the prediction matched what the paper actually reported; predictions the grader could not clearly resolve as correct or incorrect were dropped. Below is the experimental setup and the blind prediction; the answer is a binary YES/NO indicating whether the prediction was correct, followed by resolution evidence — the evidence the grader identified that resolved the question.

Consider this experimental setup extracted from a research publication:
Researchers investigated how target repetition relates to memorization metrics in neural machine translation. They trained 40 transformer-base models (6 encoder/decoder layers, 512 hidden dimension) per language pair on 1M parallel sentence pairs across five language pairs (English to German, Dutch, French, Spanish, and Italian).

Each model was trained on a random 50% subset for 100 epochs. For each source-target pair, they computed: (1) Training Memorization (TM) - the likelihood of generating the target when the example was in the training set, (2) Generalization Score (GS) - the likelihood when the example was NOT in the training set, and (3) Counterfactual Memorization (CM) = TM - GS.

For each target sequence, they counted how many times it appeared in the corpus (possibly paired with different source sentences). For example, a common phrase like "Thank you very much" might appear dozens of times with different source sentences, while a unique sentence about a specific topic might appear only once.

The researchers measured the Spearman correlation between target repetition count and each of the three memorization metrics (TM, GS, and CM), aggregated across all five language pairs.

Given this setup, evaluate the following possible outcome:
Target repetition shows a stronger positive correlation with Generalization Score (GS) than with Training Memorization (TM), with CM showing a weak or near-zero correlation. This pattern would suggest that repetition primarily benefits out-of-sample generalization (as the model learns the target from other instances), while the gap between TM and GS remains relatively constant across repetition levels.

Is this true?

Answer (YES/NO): NO